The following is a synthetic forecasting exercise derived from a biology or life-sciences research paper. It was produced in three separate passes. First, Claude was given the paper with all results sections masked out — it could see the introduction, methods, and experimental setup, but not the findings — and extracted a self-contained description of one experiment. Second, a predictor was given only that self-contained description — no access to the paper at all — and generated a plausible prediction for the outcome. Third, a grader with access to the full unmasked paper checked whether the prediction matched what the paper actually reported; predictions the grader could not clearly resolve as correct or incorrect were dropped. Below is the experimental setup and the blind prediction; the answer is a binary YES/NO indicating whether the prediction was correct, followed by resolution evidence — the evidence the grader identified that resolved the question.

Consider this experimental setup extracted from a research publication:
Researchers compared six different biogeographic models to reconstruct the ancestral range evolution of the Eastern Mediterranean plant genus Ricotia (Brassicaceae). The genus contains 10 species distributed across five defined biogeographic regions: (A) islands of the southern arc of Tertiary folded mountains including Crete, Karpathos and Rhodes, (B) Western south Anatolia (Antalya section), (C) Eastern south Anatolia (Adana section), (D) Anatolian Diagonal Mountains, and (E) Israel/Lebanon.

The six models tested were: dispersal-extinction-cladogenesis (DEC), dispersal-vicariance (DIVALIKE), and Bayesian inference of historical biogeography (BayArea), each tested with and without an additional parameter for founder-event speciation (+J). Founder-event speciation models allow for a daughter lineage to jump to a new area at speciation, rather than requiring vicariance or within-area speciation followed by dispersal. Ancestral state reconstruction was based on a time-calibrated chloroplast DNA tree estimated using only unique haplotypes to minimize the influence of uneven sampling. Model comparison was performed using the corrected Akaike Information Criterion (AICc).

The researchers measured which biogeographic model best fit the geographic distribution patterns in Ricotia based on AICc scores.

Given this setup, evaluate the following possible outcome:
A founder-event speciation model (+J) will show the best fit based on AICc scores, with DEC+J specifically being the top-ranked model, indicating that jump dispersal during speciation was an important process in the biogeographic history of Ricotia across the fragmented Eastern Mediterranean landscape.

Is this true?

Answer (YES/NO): YES